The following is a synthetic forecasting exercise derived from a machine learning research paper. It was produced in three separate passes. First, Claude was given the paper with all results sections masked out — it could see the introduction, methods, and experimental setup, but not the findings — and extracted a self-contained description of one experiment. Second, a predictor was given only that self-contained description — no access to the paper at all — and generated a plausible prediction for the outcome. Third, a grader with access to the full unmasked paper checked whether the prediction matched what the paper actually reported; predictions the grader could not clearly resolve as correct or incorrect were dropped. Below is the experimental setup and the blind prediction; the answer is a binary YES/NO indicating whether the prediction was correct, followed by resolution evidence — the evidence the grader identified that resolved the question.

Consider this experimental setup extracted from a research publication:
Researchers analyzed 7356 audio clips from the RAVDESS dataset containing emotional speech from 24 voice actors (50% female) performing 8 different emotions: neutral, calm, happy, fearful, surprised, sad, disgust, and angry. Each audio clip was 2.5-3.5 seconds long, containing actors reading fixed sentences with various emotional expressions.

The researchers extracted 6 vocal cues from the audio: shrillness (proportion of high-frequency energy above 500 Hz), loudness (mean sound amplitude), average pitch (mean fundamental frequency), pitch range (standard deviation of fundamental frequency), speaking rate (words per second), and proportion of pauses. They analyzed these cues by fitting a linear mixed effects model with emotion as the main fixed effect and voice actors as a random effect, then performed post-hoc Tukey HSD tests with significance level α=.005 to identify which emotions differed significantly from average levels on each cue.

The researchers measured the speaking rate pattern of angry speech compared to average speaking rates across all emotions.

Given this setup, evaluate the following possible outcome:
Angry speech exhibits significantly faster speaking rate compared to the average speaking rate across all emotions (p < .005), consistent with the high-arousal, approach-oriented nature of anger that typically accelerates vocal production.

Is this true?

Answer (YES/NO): NO